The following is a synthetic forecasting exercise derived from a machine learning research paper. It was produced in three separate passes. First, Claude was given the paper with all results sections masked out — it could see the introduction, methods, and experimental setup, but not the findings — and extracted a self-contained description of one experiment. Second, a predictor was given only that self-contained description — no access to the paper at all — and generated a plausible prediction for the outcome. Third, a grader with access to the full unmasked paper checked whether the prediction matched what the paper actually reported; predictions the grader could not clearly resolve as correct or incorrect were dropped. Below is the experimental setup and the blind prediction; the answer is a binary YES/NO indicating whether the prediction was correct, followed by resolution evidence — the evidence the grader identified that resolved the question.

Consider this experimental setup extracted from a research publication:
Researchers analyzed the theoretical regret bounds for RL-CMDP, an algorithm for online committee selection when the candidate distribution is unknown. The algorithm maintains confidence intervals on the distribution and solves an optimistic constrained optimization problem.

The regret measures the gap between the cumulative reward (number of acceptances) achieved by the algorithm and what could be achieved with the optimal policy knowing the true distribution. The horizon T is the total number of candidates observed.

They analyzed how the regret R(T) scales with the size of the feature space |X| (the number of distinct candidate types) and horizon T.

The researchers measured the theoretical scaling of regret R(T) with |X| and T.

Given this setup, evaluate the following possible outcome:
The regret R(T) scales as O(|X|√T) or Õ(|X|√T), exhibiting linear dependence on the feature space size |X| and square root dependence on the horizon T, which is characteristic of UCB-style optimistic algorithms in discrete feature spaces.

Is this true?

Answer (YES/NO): NO